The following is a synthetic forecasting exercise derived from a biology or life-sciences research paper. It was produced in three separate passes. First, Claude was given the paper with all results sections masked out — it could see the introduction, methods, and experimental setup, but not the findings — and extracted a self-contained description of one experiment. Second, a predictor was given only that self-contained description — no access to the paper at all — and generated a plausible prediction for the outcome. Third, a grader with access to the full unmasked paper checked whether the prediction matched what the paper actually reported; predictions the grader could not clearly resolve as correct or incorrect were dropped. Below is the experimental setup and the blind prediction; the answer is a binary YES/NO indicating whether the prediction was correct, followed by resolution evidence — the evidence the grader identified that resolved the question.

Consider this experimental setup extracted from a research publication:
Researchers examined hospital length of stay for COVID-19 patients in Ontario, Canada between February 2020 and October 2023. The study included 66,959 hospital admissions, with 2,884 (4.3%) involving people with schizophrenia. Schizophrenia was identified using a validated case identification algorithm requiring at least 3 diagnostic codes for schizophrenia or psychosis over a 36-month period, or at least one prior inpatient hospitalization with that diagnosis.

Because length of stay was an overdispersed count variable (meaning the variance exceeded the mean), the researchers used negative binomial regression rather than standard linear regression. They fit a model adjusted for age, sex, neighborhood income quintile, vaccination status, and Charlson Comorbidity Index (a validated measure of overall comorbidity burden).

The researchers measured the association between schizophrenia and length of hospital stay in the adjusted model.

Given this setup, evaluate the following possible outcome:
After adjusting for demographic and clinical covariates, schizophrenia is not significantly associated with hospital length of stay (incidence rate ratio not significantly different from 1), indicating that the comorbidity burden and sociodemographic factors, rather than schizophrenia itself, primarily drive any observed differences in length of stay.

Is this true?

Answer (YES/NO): NO